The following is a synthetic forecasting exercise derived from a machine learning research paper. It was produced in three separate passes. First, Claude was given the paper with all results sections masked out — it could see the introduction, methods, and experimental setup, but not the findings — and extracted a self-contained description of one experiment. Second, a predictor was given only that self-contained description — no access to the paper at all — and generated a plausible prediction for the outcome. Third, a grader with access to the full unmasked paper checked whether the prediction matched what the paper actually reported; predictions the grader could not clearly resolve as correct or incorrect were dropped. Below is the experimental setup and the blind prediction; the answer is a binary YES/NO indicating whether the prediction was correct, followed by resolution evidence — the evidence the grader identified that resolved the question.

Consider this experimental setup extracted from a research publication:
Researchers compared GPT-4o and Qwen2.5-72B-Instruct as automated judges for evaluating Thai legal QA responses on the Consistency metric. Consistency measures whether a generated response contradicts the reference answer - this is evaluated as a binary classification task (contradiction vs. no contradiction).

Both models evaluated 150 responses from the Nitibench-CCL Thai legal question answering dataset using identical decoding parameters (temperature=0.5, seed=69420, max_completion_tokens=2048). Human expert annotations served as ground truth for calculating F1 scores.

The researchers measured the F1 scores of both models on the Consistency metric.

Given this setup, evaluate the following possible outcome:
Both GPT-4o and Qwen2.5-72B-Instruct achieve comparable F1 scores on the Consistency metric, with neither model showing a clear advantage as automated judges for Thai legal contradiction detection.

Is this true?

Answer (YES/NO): YES